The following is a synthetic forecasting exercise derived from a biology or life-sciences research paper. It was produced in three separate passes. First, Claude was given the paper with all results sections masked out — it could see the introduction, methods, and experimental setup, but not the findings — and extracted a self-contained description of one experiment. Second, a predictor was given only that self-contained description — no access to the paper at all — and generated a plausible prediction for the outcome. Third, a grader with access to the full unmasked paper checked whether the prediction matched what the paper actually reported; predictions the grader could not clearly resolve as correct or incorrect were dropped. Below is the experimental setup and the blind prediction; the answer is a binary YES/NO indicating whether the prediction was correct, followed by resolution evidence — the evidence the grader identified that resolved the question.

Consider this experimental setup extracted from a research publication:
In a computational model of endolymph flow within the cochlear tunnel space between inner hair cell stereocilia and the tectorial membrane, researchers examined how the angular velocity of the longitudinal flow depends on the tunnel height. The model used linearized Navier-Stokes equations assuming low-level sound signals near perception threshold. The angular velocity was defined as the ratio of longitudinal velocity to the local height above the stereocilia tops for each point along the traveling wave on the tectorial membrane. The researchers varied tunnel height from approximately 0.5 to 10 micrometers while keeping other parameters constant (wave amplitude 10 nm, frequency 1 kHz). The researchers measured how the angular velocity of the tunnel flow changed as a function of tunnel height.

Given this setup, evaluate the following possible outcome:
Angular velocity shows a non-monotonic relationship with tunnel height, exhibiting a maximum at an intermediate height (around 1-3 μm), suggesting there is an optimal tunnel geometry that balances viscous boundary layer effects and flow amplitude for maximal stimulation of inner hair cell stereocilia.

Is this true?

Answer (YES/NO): NO